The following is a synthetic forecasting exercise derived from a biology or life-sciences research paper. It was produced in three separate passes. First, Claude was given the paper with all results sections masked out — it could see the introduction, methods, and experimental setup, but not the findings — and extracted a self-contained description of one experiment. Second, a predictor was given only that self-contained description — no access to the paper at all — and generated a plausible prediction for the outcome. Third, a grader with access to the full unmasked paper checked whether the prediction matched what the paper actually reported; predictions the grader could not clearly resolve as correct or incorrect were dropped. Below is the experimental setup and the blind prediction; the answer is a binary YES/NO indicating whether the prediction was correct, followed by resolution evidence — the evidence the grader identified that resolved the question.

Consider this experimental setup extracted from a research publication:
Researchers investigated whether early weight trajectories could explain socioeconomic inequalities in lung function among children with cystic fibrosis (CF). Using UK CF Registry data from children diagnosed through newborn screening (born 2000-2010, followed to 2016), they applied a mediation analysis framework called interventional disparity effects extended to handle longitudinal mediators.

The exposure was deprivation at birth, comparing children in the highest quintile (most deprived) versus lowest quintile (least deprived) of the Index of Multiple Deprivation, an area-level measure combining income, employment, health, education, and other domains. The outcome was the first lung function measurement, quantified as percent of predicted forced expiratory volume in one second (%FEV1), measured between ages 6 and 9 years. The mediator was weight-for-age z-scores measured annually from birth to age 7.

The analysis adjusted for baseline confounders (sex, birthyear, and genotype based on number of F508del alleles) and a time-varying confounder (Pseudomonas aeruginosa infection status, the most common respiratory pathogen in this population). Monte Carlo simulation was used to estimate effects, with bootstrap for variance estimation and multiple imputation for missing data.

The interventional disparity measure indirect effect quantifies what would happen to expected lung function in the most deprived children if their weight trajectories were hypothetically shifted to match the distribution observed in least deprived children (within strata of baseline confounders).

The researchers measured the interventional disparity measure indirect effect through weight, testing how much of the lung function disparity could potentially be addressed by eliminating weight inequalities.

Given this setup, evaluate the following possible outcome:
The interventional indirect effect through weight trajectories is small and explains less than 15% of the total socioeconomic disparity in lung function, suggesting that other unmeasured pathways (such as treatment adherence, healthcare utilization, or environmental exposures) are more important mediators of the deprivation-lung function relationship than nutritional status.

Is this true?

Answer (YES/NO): YES